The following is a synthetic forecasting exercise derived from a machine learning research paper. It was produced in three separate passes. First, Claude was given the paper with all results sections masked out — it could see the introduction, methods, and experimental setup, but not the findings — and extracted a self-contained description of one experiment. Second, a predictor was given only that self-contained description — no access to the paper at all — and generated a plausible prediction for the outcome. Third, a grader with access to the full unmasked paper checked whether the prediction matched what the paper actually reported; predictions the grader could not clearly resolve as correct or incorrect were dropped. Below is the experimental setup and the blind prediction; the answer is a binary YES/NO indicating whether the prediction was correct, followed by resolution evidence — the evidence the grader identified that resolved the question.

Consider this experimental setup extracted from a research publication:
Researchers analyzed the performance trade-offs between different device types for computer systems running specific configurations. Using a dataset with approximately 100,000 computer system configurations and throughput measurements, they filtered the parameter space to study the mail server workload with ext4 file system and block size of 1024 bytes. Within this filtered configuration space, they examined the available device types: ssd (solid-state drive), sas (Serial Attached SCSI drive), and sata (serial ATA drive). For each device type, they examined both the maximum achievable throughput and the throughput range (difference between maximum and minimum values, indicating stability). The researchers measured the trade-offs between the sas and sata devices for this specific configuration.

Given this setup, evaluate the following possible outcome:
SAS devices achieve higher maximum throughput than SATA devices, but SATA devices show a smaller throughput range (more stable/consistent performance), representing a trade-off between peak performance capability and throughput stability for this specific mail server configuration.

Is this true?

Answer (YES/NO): NO